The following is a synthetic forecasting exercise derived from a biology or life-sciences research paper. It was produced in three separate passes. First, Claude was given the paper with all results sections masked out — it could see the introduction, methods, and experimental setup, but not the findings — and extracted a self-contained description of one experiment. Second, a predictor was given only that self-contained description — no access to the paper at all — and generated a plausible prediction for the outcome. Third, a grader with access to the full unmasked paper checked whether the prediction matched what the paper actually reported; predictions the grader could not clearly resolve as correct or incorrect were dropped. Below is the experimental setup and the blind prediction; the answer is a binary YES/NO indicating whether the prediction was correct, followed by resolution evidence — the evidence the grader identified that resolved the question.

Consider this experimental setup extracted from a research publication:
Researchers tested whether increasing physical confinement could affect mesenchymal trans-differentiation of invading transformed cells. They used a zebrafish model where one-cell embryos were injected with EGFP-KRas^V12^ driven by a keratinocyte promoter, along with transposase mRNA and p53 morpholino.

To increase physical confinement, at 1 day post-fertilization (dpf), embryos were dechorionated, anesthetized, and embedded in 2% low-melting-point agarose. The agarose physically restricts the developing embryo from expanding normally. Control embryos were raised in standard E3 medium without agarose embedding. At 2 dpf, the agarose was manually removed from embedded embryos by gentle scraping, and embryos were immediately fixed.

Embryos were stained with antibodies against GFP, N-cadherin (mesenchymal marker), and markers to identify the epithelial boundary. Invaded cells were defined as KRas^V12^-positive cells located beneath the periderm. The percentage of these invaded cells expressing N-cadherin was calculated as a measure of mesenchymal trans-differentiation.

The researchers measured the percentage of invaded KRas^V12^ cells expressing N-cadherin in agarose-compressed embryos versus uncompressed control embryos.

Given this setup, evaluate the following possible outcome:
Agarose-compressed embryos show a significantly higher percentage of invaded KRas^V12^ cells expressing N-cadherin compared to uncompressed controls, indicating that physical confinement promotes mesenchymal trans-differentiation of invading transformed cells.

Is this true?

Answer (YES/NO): YES